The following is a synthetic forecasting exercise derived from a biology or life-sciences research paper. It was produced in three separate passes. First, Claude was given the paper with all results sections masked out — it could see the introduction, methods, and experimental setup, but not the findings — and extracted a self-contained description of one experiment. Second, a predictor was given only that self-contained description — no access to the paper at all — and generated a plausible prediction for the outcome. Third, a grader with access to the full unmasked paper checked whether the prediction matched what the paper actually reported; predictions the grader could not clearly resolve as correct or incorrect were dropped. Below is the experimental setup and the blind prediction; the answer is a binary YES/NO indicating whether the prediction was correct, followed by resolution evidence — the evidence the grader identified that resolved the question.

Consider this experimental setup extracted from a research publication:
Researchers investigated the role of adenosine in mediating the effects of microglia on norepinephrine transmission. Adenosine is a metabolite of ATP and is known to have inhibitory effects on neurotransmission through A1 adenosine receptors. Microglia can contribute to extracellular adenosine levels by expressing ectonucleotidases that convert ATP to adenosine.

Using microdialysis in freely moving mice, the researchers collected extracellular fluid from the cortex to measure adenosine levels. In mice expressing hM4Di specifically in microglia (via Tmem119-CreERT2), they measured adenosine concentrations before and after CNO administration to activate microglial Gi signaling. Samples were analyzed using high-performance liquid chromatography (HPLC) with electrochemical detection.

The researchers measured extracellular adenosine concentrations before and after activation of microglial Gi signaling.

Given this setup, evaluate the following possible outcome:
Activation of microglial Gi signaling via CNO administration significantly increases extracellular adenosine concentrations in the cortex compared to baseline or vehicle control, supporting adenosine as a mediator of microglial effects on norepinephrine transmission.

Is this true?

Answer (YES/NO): YES